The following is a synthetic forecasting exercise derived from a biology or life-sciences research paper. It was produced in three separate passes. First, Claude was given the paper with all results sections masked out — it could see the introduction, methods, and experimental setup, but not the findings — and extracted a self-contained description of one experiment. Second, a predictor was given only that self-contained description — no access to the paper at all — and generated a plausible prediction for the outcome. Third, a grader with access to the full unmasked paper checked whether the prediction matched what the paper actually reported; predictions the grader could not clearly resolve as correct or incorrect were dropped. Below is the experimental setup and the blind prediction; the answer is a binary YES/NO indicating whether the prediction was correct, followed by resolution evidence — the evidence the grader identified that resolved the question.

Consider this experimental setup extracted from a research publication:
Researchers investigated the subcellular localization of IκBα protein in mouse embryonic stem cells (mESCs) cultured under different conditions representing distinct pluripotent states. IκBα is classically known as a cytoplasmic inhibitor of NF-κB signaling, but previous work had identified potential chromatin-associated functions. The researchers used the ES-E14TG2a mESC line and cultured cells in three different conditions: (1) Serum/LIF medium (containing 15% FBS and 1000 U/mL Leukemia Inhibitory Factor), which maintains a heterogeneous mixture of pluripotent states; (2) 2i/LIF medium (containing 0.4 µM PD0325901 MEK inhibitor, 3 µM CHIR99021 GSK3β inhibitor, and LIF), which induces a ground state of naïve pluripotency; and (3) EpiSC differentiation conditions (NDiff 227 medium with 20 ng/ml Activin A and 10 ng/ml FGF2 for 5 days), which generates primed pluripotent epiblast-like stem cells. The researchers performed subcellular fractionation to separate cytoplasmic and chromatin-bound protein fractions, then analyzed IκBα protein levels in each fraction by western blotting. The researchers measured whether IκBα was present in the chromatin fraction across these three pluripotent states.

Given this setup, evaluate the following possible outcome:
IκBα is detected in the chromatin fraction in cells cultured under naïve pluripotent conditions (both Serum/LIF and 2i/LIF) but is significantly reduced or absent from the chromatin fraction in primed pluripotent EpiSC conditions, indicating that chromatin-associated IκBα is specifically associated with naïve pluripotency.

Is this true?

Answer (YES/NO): YES